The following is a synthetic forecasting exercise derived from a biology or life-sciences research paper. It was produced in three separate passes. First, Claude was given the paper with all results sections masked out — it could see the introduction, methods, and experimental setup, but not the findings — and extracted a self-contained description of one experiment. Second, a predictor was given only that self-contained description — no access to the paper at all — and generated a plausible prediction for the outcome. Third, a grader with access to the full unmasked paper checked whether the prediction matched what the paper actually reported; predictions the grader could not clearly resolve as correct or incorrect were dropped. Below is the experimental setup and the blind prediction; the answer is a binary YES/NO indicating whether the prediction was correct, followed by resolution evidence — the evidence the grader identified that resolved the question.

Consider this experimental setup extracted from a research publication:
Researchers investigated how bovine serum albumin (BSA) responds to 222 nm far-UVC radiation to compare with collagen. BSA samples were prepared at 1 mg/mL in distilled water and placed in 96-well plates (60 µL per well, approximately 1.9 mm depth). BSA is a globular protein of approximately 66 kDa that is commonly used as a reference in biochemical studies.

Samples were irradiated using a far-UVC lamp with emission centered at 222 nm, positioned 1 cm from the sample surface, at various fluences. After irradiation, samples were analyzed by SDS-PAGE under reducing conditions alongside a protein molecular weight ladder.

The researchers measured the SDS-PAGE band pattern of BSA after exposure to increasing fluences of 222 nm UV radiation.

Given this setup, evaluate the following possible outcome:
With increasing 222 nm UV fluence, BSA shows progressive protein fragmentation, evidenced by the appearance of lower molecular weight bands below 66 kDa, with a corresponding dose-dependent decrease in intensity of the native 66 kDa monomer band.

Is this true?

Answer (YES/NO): NO